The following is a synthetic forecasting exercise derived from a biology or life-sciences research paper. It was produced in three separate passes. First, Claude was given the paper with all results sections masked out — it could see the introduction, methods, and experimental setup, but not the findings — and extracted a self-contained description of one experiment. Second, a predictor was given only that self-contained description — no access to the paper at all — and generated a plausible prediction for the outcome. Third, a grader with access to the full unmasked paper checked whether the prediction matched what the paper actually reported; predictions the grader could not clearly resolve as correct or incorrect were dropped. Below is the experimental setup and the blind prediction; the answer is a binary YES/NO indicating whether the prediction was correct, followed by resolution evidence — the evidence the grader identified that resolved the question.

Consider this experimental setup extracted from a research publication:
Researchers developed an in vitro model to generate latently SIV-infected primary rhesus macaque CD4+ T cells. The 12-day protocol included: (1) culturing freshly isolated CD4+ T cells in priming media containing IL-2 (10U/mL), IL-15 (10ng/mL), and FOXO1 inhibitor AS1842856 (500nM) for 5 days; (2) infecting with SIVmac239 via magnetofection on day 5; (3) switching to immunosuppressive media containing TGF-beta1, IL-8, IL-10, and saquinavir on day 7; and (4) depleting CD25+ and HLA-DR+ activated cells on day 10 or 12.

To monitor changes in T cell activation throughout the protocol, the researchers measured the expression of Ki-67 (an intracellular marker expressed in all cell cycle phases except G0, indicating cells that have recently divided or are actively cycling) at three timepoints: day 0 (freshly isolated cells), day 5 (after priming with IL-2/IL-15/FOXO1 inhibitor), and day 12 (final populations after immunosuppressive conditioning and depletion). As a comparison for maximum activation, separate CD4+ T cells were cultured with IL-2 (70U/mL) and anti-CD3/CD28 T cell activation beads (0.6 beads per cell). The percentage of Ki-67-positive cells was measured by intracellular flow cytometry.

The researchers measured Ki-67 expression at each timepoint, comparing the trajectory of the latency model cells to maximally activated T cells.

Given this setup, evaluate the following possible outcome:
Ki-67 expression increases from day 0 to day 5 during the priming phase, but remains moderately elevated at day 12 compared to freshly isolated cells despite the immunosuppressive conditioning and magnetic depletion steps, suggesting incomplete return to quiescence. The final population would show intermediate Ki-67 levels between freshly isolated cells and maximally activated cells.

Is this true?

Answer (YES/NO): NO